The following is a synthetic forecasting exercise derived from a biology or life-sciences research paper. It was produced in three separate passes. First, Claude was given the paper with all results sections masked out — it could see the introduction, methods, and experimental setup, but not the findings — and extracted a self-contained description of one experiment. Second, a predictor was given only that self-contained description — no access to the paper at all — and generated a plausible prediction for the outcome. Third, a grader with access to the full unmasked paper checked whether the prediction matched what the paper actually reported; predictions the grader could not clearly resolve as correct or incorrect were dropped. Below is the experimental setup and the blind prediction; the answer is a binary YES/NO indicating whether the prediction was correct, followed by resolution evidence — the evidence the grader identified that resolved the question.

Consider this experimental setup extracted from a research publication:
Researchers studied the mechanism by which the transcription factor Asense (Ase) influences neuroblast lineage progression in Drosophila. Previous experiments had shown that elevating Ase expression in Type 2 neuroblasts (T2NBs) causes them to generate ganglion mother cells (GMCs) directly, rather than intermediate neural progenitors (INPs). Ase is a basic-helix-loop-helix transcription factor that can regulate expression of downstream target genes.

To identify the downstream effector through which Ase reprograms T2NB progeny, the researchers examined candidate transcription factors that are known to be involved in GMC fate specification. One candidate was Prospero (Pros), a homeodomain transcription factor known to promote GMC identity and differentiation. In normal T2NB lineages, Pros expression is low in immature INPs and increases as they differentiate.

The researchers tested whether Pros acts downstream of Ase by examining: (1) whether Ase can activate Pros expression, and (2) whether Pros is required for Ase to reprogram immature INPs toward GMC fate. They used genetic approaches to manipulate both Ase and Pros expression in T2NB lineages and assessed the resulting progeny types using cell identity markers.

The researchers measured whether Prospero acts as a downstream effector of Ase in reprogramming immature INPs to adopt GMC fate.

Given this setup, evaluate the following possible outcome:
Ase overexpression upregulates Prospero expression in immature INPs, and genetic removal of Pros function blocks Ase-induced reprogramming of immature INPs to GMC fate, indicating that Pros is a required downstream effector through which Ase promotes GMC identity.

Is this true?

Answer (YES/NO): YES